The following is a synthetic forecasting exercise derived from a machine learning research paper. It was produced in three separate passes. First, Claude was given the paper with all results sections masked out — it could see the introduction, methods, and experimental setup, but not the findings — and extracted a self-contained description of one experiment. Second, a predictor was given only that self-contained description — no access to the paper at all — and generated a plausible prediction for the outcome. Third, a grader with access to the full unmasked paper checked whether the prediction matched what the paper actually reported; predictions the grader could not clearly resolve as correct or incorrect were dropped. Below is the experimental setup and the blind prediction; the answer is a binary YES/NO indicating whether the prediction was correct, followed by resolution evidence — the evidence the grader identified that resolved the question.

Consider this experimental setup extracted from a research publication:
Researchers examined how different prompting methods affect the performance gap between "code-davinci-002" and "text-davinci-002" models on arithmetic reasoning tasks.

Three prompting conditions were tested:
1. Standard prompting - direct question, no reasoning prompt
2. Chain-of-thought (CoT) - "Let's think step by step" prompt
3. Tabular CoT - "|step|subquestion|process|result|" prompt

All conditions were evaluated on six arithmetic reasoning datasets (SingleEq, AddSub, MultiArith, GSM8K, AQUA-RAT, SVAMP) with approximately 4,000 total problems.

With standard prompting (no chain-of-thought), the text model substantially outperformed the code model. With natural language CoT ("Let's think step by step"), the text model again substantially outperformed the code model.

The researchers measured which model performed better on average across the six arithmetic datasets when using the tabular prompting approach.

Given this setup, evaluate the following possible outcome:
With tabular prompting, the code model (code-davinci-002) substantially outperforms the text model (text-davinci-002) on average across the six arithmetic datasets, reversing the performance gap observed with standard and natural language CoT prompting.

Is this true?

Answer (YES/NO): NO